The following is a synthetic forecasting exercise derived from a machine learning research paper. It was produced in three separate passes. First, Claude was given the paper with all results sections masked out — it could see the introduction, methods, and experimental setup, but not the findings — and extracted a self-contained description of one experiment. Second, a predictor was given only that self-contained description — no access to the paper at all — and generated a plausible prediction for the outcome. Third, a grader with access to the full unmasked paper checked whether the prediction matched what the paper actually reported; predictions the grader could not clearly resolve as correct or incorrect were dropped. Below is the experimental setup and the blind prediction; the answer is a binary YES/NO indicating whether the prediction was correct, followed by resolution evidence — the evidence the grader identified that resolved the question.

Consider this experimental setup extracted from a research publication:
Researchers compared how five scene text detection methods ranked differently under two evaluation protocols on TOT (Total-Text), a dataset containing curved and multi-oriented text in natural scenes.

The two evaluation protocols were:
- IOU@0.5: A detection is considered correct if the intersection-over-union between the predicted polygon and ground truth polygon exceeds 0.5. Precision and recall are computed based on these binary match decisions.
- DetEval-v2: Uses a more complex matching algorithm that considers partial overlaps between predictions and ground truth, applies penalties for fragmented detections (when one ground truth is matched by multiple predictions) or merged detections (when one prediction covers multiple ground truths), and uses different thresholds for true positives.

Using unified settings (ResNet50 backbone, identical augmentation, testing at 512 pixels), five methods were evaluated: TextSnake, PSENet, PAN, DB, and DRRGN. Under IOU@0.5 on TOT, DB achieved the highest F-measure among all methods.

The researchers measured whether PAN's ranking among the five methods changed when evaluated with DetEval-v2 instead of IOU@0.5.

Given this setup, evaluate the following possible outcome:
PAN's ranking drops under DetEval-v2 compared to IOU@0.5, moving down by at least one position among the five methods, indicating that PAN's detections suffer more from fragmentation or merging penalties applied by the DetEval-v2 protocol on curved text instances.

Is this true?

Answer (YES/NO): NO